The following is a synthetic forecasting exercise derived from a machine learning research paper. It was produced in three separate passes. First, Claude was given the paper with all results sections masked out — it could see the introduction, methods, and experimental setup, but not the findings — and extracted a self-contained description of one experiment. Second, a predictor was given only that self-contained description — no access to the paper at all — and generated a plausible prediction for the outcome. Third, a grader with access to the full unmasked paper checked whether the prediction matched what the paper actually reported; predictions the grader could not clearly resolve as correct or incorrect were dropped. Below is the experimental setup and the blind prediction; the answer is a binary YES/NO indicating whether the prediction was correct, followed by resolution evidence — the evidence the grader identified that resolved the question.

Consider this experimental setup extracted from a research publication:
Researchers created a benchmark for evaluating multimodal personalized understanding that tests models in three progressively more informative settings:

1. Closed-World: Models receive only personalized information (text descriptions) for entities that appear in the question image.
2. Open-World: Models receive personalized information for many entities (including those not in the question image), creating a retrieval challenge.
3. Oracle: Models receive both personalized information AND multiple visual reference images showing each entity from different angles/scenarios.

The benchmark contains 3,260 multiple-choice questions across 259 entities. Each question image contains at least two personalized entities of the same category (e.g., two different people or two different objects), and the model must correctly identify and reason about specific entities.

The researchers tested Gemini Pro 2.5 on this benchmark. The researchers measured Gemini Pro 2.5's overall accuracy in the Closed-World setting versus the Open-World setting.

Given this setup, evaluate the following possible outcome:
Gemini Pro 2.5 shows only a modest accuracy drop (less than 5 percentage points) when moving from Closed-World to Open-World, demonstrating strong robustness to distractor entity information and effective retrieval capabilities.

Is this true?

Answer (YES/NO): YES